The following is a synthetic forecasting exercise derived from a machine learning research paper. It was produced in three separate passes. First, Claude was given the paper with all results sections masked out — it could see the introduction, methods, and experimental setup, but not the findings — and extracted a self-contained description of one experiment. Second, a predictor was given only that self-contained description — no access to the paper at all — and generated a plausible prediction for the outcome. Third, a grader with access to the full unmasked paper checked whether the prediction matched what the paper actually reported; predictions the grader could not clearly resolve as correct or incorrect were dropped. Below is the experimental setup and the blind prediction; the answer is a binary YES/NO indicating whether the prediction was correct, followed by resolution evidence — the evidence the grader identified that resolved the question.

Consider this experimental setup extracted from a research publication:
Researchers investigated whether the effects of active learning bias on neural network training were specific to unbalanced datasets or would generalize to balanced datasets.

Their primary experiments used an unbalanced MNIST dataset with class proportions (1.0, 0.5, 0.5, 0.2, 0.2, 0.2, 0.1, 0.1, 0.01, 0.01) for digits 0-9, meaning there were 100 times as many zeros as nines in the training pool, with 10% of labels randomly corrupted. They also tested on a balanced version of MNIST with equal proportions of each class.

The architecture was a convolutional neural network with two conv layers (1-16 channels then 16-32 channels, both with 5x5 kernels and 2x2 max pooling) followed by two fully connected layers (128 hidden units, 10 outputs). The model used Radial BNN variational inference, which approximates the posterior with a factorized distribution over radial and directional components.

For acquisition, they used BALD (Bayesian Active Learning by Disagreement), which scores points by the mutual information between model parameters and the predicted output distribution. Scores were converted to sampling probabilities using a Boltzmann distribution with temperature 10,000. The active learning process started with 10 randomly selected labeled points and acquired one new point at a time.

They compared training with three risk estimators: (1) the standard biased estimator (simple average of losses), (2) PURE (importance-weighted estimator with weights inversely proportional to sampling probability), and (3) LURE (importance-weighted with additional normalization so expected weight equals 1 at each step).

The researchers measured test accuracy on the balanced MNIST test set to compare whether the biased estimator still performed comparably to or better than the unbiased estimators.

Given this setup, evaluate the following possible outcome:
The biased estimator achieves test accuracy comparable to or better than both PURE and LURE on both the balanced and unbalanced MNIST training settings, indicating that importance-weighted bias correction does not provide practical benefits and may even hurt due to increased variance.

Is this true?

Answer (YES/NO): YES